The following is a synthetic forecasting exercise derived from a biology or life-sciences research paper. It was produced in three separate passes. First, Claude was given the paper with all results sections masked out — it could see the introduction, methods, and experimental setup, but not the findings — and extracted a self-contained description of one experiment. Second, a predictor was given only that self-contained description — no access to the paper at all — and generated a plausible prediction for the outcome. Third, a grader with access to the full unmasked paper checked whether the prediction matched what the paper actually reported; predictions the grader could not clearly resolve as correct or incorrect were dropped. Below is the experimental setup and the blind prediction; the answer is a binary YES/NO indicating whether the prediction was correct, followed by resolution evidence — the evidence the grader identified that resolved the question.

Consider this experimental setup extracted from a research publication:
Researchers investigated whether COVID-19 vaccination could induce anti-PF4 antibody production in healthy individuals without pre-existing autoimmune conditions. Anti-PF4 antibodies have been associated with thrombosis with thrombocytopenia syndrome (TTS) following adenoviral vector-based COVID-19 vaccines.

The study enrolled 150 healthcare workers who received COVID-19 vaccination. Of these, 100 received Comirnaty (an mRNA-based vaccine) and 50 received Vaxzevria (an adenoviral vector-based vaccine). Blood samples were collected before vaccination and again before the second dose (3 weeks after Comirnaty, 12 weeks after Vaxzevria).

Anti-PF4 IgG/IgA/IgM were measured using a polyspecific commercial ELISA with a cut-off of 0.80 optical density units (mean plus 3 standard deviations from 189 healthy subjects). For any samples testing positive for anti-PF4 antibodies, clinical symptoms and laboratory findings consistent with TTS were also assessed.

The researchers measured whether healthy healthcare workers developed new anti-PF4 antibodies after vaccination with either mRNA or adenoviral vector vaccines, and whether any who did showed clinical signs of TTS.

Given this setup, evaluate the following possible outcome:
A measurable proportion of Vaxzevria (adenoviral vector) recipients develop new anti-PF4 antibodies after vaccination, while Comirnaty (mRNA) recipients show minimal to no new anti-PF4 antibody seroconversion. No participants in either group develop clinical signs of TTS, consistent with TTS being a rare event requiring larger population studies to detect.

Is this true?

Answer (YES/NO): NO